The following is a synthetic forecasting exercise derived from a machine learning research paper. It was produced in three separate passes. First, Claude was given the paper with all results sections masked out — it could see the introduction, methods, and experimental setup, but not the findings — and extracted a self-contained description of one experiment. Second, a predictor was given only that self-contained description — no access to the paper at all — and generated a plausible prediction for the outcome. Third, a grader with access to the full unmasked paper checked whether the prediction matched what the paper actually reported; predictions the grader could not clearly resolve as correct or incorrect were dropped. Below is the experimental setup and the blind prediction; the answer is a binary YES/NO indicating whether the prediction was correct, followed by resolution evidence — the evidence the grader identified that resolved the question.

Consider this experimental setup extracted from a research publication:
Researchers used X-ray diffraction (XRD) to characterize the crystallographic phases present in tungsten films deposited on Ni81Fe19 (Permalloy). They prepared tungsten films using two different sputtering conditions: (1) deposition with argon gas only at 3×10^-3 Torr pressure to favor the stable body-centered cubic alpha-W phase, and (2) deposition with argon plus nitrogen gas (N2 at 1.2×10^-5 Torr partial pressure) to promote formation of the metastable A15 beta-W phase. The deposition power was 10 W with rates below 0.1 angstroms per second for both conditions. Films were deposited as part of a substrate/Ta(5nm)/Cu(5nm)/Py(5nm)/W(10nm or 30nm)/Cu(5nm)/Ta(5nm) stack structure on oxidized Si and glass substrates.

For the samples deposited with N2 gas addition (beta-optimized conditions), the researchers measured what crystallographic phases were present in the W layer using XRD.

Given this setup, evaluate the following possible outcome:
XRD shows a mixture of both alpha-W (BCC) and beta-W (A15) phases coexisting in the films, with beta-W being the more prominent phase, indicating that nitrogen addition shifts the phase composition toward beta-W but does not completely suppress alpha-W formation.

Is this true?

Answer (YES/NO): NO